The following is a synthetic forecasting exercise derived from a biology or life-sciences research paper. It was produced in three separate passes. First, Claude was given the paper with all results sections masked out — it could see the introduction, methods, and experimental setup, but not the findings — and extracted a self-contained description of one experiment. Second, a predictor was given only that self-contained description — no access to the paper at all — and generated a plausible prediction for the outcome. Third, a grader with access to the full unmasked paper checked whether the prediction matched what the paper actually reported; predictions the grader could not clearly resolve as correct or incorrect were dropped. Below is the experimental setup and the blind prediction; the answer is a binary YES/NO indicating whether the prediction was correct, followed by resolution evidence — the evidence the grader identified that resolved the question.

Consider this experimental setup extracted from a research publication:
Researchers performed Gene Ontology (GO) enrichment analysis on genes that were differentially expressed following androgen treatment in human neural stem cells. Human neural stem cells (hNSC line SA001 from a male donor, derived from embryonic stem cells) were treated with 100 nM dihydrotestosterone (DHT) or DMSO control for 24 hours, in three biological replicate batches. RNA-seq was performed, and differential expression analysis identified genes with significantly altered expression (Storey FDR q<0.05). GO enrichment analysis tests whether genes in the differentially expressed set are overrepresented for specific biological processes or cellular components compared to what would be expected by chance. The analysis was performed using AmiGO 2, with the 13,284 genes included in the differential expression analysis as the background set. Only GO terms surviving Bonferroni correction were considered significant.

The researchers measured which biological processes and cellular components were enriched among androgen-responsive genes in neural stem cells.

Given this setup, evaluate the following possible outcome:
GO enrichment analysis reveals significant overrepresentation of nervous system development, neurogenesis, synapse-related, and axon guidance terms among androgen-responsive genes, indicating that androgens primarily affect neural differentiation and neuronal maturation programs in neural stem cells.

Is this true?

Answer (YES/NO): NO